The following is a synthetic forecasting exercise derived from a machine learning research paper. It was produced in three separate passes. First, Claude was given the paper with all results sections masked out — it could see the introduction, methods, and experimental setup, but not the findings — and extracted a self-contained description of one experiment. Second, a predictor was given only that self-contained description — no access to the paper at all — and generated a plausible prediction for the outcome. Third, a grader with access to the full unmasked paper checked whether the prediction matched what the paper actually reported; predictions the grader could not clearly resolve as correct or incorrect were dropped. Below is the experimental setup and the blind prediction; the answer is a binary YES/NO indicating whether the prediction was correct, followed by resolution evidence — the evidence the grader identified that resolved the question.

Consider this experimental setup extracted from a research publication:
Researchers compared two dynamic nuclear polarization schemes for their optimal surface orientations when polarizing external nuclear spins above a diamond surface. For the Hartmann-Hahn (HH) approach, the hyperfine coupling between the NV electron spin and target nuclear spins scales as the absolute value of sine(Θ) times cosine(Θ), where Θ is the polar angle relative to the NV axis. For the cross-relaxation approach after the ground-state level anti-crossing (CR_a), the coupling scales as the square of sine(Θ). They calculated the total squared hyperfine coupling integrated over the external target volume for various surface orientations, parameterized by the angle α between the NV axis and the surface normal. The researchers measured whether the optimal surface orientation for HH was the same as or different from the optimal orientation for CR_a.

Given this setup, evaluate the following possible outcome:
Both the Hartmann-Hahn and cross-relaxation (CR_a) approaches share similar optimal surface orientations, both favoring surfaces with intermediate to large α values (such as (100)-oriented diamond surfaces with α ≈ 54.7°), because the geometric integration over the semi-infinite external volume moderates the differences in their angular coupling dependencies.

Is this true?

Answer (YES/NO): NO